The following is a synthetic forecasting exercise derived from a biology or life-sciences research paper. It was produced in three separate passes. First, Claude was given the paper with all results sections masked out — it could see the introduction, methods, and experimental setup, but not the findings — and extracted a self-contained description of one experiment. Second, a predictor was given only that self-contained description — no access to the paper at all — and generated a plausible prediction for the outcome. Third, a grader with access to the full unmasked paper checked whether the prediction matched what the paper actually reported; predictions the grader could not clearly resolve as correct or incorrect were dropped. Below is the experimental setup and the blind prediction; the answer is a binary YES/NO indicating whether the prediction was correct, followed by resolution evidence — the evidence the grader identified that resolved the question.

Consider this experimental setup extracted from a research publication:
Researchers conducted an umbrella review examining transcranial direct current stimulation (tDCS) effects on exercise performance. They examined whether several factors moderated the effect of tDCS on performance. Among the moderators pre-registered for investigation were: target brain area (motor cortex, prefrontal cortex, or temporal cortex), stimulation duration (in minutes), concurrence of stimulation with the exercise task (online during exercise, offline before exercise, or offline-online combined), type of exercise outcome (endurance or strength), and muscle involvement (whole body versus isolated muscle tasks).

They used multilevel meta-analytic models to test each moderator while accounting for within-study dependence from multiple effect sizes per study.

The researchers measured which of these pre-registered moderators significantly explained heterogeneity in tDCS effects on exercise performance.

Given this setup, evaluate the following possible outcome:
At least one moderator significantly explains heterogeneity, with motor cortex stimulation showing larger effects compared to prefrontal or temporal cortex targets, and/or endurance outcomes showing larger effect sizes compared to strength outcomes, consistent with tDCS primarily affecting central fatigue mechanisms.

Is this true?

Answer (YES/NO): NO